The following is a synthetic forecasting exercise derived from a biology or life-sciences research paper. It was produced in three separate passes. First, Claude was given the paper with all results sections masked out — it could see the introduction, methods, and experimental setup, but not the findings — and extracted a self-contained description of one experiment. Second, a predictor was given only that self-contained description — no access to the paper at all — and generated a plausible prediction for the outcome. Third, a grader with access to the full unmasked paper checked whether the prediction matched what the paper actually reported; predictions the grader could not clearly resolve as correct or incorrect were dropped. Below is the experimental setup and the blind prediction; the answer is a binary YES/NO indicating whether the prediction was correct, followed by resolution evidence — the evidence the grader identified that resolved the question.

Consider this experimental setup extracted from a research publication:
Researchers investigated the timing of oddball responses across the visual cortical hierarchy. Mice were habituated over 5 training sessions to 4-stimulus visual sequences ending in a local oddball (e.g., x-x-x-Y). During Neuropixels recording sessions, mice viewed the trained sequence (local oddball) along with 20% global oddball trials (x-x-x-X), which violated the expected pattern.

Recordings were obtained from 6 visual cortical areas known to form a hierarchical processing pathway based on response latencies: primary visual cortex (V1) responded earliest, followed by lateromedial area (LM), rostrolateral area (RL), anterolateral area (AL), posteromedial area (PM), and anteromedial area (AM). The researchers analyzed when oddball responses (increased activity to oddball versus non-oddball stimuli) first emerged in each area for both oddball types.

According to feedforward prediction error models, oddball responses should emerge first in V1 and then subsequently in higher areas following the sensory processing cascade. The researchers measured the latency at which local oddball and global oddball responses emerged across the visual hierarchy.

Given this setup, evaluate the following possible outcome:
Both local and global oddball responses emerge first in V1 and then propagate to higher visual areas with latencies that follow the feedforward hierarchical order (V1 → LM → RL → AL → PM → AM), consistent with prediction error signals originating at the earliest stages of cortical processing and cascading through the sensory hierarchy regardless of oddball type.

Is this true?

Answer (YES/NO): NO